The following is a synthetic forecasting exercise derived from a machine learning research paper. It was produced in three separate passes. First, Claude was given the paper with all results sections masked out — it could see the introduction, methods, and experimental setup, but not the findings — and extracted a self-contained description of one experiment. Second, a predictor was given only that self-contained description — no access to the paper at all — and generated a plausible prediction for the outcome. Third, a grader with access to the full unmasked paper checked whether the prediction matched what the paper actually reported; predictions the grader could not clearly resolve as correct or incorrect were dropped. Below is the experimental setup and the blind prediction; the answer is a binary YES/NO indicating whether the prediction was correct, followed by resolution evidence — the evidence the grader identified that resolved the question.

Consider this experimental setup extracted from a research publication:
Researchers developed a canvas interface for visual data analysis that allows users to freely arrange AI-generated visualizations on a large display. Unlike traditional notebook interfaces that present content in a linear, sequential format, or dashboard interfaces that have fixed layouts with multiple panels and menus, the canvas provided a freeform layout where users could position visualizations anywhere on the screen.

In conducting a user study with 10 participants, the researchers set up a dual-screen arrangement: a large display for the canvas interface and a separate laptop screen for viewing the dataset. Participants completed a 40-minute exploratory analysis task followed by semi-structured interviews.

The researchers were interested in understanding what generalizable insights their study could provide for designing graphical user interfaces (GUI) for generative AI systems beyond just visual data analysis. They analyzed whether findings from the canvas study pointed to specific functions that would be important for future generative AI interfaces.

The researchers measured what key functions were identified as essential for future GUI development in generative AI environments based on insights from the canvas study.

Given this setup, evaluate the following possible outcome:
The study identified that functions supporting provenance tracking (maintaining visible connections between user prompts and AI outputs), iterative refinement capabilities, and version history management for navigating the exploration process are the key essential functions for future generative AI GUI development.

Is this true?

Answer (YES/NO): NO